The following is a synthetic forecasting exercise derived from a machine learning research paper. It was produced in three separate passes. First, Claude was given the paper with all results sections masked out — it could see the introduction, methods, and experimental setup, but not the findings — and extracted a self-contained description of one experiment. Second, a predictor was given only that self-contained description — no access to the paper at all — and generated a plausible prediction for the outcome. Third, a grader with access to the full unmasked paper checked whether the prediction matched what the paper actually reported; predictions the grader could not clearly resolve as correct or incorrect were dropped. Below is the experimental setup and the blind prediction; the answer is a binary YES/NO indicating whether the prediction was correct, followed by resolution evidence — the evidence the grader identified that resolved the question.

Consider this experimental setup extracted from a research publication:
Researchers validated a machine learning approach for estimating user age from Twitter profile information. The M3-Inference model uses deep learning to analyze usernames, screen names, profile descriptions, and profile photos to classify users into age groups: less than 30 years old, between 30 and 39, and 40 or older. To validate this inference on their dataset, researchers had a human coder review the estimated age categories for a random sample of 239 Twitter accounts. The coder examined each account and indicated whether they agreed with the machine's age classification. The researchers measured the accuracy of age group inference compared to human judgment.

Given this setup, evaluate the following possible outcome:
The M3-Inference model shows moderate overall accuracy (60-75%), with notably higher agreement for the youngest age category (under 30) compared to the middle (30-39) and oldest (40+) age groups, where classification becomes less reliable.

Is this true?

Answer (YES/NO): NO